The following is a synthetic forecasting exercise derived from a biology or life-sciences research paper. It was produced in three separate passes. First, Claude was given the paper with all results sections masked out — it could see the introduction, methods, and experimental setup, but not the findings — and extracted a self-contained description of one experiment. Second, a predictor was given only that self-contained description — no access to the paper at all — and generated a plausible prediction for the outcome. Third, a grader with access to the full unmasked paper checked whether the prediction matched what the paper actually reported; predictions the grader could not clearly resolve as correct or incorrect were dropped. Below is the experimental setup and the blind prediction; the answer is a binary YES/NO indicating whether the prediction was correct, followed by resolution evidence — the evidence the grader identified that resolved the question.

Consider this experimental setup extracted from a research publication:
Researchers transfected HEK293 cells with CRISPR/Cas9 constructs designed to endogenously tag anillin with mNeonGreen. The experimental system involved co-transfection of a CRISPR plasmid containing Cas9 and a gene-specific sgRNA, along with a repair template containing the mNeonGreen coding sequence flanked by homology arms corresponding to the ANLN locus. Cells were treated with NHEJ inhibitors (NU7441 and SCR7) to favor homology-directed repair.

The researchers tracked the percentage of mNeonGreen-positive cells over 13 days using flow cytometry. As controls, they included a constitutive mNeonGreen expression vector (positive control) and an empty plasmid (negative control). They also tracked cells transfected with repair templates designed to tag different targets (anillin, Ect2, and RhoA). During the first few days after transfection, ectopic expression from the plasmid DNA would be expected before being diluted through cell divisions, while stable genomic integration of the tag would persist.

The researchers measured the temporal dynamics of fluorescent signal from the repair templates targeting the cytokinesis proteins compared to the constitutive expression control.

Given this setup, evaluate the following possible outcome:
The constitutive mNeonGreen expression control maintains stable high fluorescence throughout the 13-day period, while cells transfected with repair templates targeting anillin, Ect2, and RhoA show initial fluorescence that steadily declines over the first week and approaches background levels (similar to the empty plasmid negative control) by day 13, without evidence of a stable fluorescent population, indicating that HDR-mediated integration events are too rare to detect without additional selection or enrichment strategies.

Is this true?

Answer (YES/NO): NO